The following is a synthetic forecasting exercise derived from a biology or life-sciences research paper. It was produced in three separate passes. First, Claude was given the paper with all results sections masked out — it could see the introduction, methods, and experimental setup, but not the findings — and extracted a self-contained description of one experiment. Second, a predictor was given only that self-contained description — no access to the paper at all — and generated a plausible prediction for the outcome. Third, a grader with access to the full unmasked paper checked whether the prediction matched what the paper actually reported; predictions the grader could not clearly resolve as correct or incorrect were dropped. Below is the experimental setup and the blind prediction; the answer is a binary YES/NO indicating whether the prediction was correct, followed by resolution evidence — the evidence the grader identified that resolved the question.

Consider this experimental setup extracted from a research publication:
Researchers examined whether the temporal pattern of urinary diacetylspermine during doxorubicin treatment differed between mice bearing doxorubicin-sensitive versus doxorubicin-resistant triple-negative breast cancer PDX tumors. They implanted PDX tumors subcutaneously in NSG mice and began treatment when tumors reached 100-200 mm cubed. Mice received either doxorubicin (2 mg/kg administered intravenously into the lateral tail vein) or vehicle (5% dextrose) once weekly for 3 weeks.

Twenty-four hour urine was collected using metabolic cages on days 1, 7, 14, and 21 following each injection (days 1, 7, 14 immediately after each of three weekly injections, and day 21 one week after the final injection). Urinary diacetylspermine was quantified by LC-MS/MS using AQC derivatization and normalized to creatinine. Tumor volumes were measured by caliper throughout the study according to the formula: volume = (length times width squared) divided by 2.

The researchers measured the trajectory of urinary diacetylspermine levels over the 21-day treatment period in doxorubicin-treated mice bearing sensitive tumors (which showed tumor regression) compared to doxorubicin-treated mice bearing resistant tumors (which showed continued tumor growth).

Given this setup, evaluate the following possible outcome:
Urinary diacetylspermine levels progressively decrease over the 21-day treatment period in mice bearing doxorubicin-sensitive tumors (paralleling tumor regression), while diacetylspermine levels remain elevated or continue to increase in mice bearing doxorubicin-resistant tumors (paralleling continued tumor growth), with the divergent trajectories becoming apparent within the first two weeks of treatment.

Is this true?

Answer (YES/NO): NO